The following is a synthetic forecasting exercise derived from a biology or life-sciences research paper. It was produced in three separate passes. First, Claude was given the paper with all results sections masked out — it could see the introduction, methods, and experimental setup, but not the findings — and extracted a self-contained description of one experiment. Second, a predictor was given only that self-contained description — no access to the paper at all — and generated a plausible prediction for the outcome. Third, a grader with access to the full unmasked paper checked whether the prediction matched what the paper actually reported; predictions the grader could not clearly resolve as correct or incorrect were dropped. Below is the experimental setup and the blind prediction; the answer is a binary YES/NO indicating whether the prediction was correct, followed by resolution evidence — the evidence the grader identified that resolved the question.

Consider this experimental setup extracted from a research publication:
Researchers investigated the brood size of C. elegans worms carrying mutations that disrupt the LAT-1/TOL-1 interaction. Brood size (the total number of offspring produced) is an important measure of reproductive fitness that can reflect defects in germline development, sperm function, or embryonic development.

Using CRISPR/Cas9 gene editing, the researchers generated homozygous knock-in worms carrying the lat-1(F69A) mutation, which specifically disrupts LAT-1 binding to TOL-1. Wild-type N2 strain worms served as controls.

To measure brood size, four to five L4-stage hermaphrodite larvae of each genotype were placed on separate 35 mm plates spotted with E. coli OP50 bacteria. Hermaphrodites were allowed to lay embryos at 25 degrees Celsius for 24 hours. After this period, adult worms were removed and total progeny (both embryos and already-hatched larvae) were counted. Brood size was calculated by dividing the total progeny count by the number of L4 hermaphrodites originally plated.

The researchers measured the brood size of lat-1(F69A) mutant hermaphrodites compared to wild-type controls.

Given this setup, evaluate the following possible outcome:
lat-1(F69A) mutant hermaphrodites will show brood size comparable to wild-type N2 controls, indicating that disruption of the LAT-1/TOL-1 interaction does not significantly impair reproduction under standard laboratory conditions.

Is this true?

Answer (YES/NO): NO